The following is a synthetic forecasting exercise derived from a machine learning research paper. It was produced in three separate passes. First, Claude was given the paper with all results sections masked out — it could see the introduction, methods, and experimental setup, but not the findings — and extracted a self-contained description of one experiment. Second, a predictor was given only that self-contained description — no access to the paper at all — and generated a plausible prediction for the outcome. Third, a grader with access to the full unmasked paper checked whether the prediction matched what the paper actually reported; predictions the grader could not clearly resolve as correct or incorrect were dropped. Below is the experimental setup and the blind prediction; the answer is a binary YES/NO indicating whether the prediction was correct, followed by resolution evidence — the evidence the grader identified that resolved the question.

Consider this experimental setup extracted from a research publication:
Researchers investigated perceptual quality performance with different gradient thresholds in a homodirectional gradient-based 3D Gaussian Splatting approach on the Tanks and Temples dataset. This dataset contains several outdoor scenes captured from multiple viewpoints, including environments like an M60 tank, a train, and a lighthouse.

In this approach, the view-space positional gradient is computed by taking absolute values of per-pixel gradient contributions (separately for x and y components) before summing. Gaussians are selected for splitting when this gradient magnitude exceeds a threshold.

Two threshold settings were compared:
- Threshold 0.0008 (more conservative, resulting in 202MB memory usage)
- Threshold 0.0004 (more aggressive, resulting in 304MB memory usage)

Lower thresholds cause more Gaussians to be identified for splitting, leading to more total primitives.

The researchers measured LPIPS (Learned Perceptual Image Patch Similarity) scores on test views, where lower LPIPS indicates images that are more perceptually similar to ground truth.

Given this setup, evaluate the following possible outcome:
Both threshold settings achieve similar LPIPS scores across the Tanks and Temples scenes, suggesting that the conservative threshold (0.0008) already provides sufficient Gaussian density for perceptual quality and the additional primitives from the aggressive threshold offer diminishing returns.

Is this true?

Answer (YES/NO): NO